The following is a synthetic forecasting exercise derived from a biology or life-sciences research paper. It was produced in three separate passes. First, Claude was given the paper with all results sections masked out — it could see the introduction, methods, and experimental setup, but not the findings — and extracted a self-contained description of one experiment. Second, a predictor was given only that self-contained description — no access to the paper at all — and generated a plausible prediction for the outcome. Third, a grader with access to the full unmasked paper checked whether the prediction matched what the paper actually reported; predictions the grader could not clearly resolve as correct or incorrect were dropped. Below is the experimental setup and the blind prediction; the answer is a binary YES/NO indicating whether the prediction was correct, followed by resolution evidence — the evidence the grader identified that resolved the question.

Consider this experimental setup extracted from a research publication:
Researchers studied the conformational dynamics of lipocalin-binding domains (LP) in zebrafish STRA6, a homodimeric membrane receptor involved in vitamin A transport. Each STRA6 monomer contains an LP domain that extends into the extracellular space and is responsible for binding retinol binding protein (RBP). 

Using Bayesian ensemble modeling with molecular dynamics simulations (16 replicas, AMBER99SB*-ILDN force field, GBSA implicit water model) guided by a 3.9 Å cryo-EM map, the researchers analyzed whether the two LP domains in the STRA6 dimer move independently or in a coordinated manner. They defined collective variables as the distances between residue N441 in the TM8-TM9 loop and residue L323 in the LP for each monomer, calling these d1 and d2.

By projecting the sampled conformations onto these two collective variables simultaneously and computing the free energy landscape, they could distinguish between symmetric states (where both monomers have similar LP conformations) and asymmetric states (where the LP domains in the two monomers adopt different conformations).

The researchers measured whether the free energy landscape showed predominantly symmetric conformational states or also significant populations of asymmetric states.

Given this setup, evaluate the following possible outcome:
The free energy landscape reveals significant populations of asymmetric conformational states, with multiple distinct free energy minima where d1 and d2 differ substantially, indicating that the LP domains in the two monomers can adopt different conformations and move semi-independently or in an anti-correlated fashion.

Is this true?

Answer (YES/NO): YES